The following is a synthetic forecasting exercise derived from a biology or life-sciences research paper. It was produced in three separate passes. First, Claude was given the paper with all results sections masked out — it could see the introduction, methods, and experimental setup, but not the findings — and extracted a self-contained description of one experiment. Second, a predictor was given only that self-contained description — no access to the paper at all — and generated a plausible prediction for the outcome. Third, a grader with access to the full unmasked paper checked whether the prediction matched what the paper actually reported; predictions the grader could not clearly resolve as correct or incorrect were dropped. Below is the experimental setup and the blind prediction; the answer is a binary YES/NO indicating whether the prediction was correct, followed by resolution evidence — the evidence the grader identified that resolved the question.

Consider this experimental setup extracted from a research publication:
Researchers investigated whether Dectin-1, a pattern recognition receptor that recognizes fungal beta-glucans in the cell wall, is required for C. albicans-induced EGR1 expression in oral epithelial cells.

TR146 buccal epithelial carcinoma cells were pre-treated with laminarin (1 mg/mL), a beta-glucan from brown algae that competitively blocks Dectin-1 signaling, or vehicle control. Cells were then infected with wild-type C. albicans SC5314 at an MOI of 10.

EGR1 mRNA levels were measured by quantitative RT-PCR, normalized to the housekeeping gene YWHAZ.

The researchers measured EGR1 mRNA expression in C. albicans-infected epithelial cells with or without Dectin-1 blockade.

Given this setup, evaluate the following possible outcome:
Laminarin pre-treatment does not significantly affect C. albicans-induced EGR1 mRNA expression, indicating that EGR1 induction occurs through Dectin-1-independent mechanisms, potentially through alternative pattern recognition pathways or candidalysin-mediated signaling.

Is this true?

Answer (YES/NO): NO